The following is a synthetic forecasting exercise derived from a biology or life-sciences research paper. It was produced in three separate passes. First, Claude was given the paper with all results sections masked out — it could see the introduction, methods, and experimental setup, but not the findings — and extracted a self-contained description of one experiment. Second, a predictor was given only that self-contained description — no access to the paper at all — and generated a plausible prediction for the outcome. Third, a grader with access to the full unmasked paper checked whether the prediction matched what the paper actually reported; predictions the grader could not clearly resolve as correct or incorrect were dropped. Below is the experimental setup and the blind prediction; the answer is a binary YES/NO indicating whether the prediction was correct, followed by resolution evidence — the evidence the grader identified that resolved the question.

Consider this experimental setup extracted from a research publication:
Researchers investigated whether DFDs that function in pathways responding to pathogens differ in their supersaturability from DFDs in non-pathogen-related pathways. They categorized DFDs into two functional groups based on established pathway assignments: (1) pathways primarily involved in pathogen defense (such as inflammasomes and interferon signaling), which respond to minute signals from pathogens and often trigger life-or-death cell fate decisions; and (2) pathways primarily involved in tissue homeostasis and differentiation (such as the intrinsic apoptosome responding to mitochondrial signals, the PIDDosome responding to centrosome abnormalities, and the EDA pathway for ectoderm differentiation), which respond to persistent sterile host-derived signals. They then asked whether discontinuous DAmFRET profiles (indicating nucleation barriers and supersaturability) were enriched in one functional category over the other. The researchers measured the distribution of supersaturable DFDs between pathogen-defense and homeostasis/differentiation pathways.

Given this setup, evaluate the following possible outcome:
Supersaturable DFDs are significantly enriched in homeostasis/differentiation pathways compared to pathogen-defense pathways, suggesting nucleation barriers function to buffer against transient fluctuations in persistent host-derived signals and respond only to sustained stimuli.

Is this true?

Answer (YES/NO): NO